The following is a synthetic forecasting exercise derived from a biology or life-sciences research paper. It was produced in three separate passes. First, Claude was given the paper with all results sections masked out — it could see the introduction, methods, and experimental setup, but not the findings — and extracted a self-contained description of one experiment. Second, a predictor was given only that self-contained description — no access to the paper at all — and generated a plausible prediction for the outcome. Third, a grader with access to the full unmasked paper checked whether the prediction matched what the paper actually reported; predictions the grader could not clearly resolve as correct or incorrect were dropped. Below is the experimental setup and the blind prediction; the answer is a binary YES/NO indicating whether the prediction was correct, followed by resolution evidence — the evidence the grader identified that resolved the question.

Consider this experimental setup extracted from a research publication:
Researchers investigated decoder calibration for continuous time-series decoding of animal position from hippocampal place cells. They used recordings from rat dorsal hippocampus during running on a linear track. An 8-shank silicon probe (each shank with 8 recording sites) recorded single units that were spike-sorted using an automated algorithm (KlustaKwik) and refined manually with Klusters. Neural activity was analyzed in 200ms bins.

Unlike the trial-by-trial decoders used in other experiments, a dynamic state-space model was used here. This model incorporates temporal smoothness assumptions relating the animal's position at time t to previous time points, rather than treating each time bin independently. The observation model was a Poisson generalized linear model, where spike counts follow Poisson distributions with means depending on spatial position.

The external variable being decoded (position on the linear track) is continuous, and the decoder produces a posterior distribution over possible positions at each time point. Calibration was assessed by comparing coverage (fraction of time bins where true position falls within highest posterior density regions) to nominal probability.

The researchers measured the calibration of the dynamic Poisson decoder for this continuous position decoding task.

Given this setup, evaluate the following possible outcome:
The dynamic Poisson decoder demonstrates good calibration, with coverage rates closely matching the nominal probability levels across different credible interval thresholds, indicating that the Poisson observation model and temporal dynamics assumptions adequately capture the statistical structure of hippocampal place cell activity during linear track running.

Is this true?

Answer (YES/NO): NO